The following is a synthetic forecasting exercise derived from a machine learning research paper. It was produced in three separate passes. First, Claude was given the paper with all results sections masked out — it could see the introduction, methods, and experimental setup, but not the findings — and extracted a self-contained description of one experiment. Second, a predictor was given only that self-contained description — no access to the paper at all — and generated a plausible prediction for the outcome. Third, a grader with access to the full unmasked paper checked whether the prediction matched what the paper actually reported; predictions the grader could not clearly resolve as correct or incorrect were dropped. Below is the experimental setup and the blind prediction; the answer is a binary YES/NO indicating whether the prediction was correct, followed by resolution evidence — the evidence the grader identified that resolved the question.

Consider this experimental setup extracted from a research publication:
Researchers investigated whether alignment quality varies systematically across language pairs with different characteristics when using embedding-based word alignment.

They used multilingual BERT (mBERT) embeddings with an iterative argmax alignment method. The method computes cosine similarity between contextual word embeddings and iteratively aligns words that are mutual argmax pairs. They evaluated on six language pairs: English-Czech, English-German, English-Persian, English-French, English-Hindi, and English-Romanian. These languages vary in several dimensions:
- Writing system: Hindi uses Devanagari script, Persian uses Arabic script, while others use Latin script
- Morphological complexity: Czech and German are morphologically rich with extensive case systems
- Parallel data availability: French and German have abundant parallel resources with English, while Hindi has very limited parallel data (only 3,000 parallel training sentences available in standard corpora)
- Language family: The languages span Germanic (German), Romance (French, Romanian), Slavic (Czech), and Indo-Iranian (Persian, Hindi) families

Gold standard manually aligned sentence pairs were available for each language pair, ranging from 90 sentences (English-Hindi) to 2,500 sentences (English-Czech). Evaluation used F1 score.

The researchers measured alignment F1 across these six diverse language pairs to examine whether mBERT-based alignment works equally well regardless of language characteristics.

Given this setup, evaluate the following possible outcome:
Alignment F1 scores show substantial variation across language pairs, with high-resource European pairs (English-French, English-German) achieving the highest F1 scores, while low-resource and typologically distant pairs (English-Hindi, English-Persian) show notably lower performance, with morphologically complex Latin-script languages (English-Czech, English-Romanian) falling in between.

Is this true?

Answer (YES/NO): NO